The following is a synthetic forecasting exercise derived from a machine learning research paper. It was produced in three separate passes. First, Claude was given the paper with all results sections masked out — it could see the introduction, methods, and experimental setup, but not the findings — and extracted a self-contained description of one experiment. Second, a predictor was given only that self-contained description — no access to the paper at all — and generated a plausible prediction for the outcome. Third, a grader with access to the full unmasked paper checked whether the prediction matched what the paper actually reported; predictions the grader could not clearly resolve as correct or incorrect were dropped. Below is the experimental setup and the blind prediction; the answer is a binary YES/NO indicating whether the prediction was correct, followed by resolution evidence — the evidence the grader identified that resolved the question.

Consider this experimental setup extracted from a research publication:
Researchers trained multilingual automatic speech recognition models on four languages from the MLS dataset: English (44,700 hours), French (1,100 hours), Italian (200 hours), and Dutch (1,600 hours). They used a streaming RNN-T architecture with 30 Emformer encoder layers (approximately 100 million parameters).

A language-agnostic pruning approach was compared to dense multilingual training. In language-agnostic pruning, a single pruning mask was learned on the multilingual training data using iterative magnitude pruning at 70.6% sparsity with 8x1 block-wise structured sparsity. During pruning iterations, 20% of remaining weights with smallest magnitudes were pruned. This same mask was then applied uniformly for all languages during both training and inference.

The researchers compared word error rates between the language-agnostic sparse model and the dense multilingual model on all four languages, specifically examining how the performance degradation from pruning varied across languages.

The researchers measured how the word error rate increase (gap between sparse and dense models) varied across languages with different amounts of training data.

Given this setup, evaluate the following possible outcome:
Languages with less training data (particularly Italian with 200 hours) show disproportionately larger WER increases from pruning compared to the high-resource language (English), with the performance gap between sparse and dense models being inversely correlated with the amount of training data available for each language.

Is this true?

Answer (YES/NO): NO